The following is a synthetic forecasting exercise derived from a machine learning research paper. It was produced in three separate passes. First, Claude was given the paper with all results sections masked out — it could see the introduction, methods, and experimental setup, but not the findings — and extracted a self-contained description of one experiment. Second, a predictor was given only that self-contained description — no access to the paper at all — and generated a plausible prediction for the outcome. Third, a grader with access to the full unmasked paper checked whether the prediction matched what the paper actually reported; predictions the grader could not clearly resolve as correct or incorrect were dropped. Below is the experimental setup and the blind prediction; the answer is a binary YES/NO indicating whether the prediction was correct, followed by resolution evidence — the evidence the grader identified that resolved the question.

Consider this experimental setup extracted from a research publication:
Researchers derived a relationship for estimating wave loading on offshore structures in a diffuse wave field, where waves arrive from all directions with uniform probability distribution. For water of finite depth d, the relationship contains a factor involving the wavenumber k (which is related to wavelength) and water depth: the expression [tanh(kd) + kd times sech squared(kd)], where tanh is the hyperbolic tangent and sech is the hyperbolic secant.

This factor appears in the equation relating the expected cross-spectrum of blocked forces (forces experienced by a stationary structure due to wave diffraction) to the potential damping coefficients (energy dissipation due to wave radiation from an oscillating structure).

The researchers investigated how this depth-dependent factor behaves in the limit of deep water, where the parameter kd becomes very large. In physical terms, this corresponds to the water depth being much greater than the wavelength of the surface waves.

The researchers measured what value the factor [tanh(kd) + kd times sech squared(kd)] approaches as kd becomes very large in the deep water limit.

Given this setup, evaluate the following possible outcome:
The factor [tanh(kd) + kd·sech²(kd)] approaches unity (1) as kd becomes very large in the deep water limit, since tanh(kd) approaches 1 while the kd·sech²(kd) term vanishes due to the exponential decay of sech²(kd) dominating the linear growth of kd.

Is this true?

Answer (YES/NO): YES